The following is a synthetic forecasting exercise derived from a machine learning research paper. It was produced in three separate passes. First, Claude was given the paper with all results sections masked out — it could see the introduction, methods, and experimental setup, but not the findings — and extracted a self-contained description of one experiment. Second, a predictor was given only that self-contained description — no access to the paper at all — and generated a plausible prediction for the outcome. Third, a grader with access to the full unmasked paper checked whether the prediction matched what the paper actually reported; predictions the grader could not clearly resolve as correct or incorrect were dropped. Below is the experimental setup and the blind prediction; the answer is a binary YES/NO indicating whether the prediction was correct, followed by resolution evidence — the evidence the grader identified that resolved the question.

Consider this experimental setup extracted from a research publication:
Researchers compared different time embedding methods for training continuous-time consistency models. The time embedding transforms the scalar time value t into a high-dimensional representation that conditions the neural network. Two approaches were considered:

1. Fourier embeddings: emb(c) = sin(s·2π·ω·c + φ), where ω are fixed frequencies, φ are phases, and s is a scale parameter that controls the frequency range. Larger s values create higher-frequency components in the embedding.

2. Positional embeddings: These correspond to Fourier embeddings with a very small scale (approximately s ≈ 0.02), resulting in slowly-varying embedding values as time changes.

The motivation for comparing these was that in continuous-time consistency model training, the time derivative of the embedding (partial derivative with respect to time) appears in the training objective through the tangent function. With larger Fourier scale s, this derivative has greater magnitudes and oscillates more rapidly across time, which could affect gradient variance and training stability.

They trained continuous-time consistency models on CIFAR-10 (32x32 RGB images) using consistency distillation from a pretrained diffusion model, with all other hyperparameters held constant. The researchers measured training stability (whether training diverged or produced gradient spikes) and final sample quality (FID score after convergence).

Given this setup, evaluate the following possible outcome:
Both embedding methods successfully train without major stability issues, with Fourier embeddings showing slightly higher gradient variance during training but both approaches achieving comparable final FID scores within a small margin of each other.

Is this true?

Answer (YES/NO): NO